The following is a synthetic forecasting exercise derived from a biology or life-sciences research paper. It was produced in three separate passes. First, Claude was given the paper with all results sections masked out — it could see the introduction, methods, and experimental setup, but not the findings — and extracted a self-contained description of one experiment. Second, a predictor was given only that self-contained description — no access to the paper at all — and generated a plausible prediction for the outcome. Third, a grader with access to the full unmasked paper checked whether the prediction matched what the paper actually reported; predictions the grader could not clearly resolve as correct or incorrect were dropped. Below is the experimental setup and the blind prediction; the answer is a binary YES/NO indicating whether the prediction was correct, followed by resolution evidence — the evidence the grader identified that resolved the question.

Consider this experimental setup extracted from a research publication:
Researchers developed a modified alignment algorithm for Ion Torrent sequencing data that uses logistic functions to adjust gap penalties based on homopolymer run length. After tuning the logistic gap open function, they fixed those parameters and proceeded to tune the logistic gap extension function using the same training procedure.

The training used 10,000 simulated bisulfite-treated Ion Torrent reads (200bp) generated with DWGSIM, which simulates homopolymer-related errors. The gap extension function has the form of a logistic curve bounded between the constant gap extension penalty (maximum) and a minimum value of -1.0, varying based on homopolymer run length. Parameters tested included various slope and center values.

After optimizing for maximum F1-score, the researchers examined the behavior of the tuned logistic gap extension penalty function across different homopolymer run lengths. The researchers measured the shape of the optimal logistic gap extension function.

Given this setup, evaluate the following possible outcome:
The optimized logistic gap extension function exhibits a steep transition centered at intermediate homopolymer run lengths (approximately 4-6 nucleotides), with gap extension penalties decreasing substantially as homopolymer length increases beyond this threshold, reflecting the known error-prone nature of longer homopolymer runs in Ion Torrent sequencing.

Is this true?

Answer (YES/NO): NO